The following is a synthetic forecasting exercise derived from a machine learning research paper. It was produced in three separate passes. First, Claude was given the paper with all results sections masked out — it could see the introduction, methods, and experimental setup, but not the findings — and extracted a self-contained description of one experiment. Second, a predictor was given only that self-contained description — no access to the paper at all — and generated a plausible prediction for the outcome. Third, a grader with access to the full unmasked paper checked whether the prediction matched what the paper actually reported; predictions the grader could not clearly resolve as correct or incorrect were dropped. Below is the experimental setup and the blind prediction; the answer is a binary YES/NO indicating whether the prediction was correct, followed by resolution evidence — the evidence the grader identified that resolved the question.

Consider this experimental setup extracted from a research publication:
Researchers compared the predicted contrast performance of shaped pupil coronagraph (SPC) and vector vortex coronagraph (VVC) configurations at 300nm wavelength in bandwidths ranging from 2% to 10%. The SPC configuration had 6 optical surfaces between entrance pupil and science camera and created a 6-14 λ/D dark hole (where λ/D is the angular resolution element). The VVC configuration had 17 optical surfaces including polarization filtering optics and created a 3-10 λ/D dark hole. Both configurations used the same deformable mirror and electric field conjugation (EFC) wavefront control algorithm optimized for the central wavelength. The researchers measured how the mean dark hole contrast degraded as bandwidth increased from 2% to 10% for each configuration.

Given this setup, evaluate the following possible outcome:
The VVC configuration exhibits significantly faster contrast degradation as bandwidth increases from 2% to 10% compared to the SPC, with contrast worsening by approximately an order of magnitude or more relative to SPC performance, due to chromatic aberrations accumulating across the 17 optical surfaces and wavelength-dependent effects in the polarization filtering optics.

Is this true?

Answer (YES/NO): NO